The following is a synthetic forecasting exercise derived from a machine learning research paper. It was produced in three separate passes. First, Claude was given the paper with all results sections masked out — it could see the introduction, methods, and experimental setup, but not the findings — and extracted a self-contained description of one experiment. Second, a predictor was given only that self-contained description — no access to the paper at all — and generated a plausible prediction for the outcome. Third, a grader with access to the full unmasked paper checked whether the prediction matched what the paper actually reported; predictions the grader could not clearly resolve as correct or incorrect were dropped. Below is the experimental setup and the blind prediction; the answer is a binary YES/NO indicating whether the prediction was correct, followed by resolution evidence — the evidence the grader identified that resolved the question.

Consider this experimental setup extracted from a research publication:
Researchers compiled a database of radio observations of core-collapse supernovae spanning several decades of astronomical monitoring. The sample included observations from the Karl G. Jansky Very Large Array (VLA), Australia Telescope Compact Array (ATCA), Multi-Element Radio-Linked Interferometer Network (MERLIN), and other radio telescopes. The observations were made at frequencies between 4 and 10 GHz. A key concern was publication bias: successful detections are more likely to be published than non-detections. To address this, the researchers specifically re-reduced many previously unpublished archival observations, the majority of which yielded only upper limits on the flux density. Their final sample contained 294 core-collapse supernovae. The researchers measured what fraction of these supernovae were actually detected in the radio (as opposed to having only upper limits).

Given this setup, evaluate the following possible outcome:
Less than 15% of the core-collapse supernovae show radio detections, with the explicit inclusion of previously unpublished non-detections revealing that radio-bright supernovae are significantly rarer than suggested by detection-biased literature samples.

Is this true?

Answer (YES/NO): NO